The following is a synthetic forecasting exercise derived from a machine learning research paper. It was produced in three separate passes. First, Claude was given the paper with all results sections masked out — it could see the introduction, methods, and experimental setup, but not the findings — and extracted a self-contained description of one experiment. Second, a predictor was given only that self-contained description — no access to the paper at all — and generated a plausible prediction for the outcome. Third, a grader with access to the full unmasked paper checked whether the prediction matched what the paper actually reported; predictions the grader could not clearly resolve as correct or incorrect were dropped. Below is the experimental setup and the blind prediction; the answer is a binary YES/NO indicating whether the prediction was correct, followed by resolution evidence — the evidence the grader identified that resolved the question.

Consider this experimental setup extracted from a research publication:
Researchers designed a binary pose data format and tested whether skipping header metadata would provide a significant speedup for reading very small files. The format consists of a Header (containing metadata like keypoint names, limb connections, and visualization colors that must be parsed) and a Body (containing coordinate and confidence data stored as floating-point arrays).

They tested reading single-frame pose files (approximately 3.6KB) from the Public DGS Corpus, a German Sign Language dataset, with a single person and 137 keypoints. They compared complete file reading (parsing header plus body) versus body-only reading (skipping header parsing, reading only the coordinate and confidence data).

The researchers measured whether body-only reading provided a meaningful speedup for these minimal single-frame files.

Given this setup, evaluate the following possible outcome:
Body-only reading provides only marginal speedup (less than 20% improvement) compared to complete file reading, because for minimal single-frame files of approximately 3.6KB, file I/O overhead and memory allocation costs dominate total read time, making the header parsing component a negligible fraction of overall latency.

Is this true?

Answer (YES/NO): NO